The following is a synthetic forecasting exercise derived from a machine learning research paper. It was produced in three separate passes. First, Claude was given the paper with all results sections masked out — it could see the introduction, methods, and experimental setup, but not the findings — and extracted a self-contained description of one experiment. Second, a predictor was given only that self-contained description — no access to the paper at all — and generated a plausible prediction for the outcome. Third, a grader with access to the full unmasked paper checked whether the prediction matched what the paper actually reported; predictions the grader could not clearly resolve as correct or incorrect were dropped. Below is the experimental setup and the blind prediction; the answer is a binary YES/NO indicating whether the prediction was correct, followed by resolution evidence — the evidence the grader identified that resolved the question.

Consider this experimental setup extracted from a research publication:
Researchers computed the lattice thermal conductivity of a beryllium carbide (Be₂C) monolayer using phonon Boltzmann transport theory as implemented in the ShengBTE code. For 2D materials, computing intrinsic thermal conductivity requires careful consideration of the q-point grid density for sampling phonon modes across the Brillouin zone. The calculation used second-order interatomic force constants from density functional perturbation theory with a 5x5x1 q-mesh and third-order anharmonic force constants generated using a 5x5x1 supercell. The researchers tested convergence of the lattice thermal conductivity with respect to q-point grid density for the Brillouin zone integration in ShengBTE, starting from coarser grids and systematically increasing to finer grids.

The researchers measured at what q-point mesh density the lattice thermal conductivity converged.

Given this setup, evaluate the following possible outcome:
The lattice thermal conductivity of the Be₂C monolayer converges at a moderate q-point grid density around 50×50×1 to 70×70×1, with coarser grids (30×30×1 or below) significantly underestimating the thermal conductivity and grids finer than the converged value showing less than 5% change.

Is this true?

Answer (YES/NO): NO